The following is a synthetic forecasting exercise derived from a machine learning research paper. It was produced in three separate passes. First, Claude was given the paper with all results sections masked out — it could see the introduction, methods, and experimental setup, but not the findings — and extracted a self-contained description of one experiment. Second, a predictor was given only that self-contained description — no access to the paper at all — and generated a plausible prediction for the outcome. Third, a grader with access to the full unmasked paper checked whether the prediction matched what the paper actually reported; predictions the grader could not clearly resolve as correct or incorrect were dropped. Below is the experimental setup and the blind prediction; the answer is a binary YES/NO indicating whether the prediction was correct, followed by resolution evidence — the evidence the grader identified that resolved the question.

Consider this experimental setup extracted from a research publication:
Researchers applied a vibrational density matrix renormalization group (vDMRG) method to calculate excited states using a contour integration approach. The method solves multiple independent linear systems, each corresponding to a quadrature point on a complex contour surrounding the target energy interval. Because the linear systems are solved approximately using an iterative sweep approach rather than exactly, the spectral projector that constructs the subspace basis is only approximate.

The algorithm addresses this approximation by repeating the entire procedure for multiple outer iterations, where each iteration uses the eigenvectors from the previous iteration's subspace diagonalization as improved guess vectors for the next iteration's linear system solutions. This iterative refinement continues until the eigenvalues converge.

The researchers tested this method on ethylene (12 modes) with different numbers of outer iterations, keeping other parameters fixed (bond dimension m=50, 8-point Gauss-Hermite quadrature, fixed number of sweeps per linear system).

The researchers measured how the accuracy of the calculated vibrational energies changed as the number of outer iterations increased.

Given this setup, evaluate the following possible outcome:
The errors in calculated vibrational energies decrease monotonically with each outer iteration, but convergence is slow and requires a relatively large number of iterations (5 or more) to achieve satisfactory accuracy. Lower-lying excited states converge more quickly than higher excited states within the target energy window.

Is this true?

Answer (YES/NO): NO